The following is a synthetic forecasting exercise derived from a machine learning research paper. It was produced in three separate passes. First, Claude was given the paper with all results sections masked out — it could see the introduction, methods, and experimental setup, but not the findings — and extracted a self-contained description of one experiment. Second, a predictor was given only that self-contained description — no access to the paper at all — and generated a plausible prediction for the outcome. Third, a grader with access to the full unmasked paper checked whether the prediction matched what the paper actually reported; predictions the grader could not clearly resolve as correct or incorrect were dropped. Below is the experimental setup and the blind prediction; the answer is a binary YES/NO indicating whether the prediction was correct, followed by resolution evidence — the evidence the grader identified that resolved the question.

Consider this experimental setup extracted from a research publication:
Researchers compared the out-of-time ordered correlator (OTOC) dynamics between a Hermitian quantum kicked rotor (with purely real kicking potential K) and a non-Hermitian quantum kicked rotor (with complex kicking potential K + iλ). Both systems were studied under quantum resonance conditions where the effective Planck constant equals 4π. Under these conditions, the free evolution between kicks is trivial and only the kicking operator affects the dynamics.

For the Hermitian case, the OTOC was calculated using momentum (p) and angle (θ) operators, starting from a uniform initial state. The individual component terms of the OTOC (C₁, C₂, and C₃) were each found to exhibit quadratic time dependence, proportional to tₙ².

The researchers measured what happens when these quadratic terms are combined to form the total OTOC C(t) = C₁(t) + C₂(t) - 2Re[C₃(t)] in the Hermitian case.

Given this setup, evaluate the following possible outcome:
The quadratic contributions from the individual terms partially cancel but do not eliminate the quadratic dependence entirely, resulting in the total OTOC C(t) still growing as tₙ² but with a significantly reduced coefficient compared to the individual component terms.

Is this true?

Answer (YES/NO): NO